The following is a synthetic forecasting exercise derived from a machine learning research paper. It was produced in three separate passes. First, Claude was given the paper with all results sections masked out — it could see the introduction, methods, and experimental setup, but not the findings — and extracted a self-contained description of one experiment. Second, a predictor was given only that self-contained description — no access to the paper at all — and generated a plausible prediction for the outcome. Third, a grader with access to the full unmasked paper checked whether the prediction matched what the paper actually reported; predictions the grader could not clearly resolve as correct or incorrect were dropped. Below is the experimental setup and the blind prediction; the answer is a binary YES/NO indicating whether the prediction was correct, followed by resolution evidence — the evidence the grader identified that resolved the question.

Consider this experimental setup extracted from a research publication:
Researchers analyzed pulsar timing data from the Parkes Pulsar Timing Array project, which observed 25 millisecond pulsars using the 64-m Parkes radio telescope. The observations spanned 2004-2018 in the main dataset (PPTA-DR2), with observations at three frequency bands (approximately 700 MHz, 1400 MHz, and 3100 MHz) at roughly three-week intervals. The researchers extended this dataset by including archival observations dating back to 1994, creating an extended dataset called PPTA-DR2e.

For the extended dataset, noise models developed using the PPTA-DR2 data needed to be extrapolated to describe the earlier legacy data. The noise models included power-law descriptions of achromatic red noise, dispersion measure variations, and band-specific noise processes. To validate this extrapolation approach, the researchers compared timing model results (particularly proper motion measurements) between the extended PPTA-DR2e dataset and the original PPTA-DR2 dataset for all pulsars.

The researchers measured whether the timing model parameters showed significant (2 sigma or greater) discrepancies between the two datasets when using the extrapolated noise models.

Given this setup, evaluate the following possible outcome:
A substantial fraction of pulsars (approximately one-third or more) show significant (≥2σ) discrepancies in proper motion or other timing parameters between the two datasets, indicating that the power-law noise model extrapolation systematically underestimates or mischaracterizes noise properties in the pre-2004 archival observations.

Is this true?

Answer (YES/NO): NO